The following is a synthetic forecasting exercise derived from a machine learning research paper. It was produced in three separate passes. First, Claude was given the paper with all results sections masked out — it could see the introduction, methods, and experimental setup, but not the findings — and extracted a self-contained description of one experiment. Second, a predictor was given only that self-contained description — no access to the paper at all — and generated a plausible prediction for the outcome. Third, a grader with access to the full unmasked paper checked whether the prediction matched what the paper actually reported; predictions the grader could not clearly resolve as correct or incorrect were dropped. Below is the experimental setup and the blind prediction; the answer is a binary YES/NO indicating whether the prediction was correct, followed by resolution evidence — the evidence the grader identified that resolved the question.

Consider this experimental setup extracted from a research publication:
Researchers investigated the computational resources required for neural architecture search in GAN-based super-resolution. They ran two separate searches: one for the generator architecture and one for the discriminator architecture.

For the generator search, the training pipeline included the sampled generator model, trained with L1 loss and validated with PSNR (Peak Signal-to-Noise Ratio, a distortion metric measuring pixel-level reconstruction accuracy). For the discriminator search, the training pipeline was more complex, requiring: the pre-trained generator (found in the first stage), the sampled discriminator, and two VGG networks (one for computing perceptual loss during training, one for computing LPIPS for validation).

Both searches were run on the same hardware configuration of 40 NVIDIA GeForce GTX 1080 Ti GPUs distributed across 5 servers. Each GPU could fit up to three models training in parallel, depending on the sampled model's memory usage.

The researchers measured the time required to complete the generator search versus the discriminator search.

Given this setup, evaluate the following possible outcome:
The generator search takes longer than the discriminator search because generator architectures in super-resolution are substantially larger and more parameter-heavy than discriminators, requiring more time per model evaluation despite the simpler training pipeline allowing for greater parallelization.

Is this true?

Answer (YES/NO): NO